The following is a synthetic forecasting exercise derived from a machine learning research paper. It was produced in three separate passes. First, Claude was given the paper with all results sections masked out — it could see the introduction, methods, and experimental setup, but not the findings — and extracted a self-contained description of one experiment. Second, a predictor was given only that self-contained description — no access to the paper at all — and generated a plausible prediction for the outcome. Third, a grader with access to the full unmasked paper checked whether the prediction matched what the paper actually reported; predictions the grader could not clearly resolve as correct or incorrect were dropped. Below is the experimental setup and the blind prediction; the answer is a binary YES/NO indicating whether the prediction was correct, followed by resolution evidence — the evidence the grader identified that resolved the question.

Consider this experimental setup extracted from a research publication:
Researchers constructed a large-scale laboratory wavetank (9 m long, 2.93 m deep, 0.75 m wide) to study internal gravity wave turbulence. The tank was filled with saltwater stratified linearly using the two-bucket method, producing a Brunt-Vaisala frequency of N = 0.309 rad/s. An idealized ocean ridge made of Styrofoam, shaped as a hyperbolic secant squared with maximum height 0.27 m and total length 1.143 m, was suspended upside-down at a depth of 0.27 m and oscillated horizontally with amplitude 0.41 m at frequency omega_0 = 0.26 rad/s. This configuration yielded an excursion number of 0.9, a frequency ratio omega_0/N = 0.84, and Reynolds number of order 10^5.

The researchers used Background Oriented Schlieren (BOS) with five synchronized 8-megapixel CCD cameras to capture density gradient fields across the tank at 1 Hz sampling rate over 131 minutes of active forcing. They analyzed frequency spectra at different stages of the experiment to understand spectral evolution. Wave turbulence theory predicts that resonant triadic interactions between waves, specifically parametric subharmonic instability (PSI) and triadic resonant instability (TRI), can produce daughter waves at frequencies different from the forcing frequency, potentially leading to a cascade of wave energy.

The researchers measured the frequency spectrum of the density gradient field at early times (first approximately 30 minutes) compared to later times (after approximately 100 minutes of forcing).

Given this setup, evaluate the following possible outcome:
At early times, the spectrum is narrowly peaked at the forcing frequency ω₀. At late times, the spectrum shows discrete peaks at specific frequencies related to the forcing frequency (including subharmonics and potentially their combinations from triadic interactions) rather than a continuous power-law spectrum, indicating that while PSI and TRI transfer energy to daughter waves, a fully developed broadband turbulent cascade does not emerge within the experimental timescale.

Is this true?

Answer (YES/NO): NO